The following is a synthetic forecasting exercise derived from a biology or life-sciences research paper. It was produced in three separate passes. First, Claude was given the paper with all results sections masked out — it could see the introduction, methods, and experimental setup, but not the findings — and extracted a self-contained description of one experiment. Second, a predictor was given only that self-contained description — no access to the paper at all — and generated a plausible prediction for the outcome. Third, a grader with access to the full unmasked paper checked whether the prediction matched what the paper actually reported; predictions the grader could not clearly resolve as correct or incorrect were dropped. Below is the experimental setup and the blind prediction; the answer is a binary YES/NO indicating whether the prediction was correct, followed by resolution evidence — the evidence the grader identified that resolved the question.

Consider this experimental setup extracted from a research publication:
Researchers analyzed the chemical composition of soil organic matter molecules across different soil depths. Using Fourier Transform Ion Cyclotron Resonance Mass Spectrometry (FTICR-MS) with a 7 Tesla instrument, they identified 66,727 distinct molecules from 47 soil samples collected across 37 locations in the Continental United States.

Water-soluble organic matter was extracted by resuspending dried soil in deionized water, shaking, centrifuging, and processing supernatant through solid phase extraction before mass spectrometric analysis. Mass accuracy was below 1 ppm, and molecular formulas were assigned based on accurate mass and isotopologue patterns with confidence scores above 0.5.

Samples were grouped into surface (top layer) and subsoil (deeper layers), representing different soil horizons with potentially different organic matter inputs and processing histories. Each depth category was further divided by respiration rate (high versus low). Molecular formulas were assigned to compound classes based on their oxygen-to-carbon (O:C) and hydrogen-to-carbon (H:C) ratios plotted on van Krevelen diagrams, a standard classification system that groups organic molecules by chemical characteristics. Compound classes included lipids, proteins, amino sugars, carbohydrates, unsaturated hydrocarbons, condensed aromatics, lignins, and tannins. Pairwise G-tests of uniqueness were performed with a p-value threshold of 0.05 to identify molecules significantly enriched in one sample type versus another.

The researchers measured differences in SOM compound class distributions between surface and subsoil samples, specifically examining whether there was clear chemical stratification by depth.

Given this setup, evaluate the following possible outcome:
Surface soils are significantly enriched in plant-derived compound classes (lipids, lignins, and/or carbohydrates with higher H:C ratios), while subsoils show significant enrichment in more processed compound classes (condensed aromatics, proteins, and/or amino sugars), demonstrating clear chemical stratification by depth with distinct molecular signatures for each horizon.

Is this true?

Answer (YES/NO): NO